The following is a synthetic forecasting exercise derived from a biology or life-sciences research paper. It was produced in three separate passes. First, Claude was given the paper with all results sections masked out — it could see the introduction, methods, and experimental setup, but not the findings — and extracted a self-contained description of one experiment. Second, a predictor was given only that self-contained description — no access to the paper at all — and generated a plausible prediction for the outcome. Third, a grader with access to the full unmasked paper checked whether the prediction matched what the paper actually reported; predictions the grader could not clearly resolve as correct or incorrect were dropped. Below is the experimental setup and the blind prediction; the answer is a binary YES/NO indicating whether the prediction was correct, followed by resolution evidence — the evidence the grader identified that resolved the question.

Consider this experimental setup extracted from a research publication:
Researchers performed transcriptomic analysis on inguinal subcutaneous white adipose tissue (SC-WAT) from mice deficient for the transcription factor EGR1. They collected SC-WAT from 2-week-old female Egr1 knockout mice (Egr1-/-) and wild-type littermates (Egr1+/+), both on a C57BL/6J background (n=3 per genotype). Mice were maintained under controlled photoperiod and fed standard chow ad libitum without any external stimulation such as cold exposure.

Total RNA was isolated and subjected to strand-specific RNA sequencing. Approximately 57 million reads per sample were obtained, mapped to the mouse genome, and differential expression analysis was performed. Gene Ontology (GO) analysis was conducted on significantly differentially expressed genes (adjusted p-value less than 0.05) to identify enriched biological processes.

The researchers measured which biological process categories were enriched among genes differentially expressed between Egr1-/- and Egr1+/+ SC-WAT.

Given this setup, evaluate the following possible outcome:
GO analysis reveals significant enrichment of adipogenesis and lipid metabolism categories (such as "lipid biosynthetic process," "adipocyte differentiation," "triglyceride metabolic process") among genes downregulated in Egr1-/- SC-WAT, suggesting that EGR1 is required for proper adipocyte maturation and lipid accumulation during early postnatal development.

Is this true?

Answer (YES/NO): NO